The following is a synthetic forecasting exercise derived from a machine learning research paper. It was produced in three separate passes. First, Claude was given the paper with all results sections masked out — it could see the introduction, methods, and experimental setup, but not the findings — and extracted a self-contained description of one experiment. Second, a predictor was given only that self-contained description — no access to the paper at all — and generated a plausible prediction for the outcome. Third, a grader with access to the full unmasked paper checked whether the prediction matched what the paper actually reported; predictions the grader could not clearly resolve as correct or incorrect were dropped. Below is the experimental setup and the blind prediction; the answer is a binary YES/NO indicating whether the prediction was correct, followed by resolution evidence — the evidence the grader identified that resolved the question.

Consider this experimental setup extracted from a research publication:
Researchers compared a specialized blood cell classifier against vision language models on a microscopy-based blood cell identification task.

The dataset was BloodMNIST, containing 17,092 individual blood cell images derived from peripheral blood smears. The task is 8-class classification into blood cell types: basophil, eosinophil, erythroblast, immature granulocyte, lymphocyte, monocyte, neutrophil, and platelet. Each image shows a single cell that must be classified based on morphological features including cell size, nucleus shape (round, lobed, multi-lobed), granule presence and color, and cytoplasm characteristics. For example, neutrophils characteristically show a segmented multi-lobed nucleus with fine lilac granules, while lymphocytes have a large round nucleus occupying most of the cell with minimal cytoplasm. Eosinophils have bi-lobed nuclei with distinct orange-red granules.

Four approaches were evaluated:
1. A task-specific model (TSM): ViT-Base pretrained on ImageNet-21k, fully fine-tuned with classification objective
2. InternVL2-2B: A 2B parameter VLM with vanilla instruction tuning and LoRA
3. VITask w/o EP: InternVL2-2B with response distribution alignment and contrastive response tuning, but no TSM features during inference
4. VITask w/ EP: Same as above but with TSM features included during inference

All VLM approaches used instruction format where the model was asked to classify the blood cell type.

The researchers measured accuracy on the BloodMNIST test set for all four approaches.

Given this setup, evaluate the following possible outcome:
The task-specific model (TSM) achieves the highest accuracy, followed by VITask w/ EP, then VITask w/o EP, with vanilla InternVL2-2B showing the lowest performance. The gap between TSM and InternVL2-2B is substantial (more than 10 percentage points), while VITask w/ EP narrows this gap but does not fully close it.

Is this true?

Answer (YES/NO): NO